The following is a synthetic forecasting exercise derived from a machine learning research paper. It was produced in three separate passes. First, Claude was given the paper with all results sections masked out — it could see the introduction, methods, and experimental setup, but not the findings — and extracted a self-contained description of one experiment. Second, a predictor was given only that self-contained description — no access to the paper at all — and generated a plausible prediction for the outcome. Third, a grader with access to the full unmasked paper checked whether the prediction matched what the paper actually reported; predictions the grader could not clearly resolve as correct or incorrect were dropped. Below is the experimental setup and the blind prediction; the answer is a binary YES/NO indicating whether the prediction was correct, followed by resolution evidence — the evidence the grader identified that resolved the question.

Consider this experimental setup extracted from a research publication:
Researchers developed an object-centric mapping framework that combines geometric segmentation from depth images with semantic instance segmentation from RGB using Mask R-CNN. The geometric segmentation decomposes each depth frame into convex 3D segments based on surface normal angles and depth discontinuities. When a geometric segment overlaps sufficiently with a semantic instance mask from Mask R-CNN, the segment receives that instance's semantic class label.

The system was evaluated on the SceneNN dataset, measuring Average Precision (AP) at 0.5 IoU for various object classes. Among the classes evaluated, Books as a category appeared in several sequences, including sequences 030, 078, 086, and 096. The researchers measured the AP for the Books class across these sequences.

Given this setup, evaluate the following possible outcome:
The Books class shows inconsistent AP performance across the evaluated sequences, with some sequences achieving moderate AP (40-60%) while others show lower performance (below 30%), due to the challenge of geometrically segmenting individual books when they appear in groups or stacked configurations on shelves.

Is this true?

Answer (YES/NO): NO